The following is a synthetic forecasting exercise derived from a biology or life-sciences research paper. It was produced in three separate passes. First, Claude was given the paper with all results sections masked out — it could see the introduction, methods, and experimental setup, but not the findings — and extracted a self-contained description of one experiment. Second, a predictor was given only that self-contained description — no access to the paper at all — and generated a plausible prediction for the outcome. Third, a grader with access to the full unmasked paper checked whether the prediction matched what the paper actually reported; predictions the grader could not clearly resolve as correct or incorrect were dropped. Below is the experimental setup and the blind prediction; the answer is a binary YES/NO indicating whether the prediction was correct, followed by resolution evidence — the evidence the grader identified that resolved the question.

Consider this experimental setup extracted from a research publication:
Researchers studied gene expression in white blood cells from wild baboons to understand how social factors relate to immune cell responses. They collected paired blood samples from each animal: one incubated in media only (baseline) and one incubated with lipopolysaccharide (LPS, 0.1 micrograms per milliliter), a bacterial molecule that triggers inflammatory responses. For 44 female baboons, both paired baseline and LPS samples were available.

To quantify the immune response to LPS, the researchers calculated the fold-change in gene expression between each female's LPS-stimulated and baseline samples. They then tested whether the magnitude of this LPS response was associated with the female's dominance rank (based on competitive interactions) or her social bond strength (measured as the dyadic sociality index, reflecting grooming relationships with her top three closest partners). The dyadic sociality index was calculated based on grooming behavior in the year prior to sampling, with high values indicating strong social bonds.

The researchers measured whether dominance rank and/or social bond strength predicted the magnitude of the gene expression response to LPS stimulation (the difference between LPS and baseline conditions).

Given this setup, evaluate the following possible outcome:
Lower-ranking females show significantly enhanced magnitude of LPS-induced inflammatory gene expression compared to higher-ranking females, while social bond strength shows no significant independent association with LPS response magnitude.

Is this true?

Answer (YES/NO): NO